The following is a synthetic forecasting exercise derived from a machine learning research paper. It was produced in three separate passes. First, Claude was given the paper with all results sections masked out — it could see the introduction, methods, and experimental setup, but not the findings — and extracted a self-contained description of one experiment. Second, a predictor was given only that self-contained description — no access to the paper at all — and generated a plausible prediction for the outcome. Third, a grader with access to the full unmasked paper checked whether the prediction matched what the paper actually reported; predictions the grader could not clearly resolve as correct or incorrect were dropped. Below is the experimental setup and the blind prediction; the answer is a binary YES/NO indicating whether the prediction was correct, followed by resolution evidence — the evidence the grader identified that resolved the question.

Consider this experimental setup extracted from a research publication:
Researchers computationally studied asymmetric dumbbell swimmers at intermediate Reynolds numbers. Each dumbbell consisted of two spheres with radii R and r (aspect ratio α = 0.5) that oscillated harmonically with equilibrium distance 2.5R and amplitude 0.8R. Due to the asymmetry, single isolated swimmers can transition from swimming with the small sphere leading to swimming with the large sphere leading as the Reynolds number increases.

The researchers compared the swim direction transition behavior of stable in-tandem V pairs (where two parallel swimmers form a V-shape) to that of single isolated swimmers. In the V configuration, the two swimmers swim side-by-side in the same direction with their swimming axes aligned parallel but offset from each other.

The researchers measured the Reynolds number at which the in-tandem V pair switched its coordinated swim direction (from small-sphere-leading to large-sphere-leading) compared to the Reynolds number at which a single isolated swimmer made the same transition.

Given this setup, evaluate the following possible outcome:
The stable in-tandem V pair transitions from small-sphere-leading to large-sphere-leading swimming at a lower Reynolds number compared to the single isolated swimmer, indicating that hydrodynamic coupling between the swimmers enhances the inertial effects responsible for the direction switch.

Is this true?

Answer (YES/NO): NO